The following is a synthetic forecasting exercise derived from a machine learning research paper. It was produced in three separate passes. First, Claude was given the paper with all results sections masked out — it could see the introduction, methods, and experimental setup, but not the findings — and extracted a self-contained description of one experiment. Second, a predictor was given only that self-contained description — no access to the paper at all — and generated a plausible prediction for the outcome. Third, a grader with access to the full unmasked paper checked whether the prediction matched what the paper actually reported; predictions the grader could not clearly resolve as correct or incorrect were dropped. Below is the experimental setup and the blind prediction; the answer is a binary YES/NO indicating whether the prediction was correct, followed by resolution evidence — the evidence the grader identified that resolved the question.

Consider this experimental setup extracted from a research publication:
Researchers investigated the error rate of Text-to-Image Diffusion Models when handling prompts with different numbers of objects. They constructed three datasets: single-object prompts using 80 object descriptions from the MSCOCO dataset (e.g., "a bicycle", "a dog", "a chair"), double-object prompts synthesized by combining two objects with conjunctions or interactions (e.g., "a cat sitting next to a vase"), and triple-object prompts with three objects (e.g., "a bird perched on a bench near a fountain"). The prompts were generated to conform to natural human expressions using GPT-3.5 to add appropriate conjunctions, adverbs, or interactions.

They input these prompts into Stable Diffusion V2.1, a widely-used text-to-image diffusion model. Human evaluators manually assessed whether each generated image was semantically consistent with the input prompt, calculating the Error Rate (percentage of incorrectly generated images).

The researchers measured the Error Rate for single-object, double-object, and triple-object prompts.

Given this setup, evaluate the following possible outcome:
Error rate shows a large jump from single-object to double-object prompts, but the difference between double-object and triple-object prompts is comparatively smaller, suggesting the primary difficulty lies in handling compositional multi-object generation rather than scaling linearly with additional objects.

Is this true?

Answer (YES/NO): YES